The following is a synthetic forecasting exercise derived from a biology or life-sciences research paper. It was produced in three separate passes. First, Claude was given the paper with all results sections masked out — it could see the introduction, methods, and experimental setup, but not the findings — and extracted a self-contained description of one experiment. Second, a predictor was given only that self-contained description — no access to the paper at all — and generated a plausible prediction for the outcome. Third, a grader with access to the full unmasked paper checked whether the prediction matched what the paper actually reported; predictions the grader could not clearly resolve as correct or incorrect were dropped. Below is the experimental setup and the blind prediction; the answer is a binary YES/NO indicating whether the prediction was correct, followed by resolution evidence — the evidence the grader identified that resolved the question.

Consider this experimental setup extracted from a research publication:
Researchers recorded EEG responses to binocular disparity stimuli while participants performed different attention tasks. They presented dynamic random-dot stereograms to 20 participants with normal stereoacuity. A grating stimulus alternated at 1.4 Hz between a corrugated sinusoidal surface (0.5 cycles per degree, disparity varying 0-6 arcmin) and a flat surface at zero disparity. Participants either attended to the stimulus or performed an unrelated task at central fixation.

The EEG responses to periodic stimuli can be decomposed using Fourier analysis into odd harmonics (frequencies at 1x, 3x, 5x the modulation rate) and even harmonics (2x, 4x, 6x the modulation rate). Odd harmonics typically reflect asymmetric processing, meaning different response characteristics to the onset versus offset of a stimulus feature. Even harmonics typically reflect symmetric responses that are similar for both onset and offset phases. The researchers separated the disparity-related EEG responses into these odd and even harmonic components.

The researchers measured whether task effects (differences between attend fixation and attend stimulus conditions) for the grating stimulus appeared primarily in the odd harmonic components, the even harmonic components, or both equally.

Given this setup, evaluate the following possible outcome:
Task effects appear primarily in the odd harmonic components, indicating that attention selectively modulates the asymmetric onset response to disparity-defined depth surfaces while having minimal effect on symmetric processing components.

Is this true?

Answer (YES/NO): YES